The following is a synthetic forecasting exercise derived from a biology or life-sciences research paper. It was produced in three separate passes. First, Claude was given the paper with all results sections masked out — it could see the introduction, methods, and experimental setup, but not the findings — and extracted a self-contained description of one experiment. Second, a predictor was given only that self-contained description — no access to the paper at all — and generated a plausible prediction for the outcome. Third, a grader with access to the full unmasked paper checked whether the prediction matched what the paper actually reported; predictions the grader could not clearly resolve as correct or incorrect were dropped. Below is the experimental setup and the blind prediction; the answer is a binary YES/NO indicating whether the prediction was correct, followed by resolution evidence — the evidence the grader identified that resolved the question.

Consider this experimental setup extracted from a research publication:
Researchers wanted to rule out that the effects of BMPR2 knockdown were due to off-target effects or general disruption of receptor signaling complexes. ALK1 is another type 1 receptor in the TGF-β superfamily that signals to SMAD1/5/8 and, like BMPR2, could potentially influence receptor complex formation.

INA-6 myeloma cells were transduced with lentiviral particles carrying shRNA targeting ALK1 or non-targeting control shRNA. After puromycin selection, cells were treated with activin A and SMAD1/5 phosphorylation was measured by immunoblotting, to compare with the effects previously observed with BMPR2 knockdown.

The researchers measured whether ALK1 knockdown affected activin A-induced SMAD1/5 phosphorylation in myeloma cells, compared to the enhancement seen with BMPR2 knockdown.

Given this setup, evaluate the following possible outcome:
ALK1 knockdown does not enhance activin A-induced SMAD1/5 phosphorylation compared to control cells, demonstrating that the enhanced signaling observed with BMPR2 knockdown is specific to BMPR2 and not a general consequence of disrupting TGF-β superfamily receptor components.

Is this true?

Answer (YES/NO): YES